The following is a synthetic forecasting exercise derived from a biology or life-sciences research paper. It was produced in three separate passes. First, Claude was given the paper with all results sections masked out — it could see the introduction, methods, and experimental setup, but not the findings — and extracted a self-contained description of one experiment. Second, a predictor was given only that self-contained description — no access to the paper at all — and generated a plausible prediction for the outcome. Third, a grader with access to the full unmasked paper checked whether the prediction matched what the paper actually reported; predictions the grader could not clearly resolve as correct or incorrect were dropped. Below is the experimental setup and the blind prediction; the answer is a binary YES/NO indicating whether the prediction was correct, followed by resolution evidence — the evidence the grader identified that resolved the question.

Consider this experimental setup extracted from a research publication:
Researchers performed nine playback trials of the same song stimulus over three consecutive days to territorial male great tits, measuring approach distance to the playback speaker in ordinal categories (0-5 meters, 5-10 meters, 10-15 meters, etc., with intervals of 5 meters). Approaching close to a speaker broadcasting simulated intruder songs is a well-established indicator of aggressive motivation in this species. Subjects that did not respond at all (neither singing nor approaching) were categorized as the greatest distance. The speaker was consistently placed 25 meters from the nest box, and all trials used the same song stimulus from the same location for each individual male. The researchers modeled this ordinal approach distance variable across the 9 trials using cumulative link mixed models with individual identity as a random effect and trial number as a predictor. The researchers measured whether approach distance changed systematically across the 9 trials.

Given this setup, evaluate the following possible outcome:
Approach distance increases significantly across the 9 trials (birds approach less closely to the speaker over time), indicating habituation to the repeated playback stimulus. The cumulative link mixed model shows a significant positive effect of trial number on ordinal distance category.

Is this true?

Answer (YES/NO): YES